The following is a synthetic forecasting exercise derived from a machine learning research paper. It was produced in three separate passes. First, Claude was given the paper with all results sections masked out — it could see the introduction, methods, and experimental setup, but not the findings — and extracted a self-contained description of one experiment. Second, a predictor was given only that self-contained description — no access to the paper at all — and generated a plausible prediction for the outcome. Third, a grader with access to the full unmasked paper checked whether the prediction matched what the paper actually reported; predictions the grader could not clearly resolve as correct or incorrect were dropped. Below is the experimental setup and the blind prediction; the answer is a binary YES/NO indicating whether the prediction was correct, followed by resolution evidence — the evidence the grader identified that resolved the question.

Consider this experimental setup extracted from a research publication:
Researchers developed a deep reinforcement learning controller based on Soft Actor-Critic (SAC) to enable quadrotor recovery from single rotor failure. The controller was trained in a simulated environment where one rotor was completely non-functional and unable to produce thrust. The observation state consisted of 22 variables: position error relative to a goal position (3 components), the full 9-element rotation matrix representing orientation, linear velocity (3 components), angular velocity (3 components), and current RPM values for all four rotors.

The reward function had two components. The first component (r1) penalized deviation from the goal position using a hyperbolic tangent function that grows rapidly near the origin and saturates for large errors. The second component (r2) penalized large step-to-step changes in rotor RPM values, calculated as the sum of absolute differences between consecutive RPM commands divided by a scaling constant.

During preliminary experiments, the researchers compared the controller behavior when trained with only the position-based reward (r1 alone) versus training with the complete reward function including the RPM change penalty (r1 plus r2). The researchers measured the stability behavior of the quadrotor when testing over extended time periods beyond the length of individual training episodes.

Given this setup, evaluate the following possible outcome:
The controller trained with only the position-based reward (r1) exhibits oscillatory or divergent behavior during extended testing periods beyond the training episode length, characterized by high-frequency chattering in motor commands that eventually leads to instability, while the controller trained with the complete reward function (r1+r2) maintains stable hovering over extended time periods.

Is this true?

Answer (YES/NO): YES